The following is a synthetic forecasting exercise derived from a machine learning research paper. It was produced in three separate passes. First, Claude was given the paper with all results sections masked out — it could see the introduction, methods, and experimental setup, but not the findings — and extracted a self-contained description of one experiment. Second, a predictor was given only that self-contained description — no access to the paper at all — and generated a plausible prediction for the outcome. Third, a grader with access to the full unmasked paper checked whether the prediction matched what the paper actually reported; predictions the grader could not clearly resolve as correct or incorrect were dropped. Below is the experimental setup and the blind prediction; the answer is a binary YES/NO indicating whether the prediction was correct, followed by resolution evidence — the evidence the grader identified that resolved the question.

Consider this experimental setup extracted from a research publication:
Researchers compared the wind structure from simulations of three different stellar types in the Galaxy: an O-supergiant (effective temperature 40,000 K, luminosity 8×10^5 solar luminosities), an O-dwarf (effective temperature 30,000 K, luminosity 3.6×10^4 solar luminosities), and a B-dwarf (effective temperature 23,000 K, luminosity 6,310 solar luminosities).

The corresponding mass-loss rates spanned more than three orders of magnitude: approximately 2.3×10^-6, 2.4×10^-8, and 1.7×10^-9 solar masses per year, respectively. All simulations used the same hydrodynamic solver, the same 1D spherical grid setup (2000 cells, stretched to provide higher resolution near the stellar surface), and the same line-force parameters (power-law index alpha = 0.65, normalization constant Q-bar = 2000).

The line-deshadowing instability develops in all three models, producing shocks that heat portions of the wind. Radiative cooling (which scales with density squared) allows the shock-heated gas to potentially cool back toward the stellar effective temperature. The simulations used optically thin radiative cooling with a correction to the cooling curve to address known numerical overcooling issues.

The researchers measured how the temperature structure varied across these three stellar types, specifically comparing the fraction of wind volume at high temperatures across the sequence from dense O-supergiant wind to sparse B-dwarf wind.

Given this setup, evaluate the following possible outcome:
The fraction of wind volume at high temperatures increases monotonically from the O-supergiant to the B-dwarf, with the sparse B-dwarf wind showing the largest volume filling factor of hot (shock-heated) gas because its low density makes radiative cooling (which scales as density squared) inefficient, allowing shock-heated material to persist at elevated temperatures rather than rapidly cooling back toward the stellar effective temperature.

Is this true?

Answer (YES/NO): NO